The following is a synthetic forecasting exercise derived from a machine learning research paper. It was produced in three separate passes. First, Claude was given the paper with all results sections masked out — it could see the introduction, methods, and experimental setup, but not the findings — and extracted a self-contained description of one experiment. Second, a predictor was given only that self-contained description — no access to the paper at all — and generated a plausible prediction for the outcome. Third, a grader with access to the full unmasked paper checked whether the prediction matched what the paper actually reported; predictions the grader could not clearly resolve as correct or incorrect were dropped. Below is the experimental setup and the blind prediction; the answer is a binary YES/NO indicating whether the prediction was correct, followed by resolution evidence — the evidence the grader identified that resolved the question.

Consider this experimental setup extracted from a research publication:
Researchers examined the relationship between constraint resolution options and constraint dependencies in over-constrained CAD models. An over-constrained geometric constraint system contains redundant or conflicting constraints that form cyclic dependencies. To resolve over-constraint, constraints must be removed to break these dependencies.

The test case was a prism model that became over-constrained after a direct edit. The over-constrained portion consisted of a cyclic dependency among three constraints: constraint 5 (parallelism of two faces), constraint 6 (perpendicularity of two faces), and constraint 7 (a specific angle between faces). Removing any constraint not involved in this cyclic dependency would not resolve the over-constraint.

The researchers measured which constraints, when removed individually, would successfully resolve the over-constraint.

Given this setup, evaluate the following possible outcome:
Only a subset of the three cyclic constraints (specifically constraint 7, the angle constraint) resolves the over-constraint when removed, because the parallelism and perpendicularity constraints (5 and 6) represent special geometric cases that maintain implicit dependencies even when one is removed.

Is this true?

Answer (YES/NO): NO